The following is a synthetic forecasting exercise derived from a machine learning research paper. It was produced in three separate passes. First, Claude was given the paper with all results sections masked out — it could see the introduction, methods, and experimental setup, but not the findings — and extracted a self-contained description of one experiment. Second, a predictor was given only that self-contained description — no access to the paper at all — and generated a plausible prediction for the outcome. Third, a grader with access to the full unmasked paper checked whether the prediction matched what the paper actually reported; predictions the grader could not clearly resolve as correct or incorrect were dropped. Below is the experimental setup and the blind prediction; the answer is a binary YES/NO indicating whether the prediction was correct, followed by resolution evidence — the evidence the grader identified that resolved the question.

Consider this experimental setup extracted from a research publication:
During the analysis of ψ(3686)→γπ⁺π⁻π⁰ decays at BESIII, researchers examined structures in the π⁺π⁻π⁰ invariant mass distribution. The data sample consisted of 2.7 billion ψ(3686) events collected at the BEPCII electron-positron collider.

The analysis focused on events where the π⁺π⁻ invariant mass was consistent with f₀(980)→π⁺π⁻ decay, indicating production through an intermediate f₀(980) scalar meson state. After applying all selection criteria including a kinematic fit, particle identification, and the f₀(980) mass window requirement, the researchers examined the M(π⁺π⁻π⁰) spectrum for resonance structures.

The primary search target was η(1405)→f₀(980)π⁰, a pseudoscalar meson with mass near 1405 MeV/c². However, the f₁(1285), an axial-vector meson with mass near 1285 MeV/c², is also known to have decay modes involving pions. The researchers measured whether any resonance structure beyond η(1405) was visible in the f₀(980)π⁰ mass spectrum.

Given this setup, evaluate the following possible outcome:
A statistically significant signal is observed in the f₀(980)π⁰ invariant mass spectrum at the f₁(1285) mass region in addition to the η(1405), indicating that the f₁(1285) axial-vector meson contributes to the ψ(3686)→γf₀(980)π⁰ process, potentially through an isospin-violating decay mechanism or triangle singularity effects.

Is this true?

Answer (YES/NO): NO